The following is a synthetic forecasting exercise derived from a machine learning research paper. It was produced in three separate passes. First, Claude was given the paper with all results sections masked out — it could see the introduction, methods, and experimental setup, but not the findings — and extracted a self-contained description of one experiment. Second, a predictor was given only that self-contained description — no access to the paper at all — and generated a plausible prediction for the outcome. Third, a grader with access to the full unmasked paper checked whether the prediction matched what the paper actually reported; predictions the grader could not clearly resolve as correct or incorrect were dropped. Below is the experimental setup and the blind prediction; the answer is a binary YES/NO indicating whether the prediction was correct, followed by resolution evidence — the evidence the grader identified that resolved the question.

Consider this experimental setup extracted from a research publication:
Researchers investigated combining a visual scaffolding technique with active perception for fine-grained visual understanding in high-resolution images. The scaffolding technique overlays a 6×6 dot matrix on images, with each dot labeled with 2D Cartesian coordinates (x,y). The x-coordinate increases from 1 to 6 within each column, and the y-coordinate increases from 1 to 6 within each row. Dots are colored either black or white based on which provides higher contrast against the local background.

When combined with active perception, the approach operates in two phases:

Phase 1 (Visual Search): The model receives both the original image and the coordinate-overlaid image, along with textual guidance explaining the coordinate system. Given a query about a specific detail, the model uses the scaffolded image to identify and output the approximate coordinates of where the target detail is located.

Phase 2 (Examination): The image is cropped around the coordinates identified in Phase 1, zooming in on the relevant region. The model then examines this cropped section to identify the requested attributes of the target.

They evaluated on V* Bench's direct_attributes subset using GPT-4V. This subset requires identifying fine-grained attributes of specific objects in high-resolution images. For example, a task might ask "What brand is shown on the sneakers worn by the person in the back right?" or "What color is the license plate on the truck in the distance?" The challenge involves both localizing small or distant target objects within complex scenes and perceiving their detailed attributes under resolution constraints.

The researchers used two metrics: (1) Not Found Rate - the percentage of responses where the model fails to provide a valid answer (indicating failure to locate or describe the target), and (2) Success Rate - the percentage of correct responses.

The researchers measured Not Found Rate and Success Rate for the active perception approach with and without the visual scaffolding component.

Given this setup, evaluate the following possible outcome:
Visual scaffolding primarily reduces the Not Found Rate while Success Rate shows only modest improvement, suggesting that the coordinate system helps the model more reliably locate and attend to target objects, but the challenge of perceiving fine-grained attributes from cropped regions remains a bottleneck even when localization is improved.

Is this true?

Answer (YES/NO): YES